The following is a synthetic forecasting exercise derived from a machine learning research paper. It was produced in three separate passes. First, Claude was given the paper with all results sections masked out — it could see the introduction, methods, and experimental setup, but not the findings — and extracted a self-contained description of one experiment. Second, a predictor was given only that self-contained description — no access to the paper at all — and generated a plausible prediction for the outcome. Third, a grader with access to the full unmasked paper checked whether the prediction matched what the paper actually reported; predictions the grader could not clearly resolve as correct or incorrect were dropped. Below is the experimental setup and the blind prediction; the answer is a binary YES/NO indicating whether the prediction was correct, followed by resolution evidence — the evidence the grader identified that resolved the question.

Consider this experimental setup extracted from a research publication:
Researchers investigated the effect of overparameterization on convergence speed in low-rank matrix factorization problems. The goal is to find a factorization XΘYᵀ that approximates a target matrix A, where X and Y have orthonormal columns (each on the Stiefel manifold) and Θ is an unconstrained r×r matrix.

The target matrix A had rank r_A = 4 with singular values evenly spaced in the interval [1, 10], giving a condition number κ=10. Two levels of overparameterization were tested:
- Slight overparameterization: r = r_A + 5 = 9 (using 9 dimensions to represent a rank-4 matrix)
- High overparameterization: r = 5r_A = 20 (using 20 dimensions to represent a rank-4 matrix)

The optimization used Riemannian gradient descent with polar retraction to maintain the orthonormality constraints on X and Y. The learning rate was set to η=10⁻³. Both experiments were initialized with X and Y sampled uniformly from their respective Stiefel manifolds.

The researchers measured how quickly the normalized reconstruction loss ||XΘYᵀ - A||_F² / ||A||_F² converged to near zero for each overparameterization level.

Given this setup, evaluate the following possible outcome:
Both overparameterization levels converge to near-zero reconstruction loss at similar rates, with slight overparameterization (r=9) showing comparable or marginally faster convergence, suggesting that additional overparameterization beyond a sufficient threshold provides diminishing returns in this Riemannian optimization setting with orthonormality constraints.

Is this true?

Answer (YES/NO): NO